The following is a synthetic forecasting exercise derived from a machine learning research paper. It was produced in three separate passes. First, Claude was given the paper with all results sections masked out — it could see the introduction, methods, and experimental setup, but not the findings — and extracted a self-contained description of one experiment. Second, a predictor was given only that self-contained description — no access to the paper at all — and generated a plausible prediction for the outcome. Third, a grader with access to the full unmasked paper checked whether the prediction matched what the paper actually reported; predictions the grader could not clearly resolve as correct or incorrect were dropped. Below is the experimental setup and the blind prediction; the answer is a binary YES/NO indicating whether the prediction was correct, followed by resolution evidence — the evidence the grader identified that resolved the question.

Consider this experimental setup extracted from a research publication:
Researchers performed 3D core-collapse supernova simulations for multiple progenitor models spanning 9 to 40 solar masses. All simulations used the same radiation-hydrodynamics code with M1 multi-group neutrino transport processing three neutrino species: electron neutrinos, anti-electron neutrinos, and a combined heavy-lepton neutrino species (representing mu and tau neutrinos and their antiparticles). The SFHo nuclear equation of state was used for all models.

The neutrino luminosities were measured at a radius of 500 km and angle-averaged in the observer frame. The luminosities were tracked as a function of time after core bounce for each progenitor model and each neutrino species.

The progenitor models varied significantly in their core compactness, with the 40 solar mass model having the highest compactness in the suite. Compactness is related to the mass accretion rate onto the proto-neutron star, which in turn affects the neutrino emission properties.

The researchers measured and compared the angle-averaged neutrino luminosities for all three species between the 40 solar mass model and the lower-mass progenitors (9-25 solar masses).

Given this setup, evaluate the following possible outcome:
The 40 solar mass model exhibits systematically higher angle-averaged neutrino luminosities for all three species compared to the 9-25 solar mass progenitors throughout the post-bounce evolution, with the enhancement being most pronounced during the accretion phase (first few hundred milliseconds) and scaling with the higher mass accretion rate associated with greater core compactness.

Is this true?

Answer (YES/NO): NO